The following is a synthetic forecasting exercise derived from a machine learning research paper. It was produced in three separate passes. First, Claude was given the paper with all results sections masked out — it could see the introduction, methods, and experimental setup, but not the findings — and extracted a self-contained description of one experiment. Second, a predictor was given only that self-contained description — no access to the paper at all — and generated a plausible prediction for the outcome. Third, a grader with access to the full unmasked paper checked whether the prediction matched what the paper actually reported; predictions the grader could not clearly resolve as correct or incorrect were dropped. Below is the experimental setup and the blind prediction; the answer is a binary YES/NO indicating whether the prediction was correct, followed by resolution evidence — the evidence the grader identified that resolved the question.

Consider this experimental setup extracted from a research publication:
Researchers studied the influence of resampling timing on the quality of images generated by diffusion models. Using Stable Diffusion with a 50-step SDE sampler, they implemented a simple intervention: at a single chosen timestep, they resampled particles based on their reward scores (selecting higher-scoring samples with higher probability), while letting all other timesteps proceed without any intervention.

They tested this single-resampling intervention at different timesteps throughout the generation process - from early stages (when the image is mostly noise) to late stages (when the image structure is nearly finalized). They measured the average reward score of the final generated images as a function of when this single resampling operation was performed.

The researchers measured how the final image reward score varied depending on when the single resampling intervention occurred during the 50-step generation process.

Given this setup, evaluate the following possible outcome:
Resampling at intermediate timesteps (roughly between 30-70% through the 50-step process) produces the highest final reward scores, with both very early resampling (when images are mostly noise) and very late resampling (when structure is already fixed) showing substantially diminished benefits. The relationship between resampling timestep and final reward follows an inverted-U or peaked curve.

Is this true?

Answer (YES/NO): YES